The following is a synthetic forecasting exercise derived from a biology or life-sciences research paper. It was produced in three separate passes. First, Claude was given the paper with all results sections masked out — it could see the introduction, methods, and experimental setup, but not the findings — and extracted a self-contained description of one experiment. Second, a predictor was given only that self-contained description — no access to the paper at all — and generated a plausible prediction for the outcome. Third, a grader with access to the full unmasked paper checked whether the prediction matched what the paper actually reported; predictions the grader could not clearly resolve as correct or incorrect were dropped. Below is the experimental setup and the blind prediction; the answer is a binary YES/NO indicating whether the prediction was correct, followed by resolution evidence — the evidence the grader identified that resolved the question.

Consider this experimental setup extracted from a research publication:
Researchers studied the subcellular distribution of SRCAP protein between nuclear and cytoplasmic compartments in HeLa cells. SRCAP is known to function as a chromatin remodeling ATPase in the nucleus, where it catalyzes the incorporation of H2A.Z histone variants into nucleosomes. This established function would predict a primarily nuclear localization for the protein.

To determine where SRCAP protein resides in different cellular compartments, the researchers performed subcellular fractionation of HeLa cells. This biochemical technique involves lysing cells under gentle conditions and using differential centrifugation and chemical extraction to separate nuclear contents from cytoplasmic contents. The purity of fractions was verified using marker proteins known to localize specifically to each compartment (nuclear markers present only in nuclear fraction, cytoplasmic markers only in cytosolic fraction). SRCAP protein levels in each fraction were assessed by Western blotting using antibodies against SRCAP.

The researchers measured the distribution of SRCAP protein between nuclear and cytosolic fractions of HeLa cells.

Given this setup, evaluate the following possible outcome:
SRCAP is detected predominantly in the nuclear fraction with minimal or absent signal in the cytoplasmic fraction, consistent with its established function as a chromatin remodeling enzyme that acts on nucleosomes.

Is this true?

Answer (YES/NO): NO